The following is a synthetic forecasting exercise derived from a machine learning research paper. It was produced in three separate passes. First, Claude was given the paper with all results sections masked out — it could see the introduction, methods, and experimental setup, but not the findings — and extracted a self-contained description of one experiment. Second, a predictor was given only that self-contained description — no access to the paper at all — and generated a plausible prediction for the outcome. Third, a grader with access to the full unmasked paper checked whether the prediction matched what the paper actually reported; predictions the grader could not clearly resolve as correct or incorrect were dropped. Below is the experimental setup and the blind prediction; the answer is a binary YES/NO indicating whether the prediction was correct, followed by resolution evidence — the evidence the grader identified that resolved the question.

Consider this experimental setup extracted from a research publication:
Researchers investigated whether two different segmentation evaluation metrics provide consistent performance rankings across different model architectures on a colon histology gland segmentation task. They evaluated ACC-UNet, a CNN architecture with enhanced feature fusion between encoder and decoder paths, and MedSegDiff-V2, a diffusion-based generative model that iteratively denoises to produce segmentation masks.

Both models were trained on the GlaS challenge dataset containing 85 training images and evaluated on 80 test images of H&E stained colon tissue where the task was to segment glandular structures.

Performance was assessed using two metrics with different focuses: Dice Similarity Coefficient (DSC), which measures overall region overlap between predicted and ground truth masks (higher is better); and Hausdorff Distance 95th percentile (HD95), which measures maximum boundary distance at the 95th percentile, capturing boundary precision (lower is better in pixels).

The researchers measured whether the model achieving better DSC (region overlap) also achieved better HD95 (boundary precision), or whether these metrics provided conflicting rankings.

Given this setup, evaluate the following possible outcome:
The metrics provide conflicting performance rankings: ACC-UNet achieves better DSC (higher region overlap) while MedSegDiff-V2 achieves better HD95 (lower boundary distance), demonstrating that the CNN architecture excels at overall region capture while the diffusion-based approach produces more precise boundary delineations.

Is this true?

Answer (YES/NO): NO